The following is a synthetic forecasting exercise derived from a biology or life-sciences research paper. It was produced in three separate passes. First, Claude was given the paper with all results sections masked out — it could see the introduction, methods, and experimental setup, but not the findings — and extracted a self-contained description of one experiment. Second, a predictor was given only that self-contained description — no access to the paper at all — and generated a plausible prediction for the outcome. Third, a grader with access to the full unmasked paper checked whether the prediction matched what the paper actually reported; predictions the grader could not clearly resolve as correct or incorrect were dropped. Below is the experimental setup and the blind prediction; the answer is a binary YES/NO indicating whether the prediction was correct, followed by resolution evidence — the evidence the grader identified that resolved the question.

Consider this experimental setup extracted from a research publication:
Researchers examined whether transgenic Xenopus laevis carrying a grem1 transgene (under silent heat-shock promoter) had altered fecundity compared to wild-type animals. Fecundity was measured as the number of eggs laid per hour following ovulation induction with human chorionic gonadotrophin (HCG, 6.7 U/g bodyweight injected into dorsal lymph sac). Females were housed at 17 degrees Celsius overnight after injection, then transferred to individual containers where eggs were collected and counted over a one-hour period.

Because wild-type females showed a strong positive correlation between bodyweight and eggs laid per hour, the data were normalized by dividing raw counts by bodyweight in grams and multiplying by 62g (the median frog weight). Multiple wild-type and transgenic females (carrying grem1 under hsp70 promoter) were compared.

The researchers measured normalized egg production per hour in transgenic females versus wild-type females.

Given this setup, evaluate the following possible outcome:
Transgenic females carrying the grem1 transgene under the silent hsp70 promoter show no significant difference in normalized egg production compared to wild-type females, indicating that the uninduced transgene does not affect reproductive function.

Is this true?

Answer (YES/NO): YES